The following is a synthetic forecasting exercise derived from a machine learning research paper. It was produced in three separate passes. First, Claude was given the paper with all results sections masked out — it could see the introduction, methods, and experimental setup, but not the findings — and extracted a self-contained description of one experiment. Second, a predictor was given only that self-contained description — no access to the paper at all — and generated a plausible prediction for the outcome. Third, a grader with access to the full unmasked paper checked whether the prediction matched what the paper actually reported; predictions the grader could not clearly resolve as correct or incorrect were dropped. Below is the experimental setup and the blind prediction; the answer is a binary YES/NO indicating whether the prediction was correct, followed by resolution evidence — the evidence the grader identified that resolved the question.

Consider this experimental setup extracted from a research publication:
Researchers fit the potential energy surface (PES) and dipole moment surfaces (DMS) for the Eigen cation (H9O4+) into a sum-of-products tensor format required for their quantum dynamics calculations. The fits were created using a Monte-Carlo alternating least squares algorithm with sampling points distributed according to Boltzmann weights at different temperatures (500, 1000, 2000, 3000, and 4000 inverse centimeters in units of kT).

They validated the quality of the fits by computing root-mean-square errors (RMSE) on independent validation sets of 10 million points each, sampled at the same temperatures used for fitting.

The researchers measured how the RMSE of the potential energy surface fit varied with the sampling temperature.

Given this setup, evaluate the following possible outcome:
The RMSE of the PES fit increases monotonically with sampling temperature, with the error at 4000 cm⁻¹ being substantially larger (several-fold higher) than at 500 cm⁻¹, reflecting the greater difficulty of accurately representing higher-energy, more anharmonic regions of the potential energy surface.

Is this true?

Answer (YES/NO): YES